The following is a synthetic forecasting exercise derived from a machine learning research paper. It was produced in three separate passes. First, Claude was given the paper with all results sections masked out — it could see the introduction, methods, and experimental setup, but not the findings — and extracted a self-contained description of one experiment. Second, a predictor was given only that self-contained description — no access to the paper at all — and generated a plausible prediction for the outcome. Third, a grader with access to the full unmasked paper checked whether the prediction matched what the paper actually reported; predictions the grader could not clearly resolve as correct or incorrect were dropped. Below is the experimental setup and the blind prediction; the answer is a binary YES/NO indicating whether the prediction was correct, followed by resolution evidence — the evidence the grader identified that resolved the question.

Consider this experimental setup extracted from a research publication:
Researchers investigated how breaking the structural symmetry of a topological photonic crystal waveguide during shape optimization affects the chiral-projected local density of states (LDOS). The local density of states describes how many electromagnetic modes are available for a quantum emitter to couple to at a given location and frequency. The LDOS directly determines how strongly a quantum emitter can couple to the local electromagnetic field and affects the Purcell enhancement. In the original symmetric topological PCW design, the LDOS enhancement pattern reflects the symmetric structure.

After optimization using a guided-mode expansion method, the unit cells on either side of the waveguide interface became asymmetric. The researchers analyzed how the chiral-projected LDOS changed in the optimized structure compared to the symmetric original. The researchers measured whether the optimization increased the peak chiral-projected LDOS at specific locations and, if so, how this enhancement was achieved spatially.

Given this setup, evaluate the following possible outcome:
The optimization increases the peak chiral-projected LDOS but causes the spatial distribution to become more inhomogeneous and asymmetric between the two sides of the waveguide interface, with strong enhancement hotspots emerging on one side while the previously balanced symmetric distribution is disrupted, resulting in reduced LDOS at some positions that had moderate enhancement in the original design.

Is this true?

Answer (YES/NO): NO